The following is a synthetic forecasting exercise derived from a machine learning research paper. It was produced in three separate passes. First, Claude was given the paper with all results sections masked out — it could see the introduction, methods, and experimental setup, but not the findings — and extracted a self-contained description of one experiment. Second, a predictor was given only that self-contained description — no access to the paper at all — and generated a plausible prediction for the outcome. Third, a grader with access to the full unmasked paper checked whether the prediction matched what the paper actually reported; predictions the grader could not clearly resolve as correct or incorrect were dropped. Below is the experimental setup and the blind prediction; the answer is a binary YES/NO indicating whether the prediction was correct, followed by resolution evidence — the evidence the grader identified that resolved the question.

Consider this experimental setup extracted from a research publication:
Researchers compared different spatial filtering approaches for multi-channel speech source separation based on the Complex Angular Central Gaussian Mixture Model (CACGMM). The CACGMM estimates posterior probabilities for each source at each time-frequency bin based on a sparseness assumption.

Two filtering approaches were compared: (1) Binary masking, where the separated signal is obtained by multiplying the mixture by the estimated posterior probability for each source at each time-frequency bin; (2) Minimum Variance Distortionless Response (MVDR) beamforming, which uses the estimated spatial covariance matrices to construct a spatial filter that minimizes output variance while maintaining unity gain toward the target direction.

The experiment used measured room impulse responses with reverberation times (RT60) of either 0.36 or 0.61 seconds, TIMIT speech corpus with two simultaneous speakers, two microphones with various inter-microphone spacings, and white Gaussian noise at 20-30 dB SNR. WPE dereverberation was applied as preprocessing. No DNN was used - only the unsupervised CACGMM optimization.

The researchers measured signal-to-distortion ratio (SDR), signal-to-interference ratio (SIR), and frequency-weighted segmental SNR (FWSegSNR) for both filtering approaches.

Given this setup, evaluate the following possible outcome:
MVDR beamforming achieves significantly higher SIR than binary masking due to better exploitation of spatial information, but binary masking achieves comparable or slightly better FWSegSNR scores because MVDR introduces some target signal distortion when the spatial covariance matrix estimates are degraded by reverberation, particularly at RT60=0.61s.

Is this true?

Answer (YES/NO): NO